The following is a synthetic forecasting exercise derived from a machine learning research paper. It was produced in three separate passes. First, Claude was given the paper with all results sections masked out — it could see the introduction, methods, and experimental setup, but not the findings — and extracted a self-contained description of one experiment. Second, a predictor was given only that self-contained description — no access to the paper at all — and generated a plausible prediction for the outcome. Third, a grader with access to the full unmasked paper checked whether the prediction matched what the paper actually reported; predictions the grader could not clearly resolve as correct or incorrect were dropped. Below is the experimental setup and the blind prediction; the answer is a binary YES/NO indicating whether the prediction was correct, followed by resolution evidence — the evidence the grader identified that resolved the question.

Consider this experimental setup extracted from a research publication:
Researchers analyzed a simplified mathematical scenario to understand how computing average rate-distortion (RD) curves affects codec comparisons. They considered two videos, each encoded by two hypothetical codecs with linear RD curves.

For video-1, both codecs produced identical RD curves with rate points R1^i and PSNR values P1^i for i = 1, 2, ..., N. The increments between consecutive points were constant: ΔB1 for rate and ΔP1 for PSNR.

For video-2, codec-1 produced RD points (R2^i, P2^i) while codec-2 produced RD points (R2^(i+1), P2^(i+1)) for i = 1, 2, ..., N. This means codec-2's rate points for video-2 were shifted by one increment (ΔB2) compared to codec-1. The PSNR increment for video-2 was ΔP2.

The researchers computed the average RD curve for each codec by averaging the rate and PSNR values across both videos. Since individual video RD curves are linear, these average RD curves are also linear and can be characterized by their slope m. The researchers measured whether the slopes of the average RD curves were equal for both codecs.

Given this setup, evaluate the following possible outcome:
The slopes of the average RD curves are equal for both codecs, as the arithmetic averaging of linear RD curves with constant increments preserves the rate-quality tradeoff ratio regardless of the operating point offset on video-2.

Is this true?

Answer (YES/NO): YES